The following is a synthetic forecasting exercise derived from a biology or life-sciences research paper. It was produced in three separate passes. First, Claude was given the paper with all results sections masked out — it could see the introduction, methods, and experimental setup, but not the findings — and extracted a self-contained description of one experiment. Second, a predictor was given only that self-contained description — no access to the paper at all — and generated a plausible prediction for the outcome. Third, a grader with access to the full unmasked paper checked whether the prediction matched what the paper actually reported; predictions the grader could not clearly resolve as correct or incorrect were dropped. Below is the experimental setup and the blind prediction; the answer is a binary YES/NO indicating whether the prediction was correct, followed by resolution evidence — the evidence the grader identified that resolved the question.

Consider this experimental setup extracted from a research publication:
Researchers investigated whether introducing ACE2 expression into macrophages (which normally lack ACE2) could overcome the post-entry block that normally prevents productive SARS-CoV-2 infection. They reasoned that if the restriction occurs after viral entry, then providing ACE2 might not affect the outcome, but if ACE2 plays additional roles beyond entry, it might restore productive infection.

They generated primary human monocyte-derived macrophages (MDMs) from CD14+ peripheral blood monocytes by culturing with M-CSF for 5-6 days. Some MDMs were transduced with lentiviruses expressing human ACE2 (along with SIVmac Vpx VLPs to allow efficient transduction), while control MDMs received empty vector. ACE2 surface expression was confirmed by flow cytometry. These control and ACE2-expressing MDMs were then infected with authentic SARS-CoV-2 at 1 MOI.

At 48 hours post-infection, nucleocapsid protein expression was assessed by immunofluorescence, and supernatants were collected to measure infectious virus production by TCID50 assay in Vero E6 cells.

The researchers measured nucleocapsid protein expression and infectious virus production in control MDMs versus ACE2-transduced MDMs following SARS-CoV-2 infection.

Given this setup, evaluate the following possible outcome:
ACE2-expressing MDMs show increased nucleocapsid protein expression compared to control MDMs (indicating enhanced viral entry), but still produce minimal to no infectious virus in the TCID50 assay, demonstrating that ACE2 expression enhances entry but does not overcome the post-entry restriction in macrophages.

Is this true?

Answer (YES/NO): NO